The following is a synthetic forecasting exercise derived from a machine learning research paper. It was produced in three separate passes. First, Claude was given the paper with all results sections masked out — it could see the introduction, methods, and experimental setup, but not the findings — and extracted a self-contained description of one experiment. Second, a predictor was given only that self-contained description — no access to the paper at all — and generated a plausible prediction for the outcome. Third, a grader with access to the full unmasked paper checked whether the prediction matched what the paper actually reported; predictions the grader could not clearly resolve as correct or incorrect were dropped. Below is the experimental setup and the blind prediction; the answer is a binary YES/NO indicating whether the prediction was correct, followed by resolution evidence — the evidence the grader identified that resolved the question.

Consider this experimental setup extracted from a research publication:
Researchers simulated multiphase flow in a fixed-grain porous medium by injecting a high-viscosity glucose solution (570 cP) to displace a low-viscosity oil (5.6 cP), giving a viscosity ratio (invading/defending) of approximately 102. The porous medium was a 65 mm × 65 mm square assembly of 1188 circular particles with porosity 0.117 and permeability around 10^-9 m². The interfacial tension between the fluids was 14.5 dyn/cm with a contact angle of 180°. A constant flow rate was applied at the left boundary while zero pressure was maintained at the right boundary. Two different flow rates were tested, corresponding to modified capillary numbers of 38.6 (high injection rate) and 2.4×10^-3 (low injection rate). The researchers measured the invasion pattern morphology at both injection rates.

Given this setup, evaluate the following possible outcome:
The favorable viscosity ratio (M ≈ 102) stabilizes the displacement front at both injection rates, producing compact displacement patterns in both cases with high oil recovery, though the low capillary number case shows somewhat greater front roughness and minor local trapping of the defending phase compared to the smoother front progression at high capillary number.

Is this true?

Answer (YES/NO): NO